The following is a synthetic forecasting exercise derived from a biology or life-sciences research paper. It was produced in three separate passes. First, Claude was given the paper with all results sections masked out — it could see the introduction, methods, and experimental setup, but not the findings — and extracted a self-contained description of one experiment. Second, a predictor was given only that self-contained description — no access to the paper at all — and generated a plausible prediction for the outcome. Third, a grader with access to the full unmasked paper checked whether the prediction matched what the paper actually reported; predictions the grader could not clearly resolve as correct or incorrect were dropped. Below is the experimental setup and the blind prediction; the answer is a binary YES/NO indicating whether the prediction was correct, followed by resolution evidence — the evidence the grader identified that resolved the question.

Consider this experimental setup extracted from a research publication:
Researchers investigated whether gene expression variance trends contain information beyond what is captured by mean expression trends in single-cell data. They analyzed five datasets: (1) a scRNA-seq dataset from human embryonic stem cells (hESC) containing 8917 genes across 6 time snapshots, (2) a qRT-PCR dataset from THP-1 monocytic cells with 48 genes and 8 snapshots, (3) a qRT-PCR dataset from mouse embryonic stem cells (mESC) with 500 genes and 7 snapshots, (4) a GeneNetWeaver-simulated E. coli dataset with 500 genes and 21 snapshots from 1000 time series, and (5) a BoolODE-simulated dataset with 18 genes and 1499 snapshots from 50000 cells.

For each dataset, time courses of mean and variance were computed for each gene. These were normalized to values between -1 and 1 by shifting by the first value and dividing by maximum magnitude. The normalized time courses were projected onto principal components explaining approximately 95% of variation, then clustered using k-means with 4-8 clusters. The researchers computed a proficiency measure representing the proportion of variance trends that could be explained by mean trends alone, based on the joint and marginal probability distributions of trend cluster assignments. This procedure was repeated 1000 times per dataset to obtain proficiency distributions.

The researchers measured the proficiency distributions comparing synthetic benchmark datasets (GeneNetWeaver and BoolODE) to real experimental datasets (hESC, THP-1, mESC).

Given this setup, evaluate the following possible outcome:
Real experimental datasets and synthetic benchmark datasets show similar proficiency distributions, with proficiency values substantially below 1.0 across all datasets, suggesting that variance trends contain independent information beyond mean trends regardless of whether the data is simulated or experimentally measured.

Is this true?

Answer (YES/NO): NO